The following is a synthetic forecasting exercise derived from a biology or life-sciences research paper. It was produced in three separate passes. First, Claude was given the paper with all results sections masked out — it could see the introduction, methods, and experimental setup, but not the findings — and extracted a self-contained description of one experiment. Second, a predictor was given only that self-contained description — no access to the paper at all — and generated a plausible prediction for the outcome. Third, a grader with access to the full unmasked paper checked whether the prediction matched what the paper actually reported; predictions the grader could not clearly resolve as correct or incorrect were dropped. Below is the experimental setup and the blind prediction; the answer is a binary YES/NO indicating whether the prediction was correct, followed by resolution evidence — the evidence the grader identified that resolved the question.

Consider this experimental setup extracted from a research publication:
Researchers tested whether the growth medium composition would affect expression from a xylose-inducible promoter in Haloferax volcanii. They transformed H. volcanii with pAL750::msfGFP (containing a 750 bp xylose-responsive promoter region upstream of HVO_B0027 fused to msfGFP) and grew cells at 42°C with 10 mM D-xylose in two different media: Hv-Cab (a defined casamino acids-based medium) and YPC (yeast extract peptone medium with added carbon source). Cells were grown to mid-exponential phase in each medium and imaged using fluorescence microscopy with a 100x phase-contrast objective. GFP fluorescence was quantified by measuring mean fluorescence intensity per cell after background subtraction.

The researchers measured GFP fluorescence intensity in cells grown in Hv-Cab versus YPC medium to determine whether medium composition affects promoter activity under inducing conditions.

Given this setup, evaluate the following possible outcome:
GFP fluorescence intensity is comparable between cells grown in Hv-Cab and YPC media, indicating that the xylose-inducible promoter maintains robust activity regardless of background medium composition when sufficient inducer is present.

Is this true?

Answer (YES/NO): NO